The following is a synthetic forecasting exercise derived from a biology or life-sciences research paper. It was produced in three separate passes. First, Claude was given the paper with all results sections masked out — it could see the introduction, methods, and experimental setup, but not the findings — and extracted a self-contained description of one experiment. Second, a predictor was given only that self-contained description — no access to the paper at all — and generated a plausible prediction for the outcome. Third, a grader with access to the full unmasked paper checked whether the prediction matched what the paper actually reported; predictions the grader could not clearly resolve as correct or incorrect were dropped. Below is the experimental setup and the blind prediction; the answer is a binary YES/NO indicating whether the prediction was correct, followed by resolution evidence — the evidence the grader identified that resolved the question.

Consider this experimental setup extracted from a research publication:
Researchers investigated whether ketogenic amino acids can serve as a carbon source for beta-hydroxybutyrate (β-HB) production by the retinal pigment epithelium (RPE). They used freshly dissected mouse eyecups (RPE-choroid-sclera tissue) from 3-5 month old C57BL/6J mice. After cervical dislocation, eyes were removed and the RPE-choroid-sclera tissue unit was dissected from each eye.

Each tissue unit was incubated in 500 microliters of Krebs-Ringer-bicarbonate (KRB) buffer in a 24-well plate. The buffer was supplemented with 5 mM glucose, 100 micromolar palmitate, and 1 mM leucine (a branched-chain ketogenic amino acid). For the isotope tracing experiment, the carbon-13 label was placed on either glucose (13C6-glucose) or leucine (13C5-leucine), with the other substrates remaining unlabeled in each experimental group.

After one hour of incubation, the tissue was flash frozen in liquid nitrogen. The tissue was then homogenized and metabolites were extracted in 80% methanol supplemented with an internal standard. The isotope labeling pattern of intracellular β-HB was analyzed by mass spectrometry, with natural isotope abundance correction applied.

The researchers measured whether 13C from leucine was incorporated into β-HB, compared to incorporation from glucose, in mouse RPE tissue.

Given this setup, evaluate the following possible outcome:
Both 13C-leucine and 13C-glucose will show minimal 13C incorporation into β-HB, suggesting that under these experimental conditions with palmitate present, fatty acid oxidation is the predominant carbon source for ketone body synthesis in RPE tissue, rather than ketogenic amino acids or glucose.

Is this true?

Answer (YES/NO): NO